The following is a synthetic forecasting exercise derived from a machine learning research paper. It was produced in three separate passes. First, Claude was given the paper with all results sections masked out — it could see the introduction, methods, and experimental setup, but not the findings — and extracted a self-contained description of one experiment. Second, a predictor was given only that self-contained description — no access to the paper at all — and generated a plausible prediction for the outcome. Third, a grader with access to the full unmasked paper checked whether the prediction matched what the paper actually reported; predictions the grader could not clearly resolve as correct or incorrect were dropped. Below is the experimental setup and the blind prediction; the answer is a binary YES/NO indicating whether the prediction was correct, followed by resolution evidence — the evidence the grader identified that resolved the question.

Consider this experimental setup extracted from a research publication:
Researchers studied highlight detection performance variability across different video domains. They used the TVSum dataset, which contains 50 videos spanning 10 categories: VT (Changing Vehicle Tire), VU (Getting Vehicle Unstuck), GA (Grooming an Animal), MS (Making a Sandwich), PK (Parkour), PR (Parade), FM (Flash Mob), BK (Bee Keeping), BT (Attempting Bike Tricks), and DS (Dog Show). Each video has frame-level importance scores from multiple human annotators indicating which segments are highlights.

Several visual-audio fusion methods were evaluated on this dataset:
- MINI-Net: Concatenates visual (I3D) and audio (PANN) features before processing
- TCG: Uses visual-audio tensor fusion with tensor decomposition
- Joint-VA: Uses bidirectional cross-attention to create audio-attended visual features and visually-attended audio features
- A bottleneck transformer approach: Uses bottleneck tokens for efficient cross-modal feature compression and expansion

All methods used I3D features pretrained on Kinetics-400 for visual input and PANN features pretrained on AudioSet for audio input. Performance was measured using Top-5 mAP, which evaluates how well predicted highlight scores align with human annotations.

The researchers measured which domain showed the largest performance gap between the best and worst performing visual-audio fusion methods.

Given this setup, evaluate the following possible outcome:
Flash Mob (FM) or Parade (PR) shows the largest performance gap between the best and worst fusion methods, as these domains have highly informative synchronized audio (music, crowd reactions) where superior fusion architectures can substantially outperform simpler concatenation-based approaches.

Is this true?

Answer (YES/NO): NO